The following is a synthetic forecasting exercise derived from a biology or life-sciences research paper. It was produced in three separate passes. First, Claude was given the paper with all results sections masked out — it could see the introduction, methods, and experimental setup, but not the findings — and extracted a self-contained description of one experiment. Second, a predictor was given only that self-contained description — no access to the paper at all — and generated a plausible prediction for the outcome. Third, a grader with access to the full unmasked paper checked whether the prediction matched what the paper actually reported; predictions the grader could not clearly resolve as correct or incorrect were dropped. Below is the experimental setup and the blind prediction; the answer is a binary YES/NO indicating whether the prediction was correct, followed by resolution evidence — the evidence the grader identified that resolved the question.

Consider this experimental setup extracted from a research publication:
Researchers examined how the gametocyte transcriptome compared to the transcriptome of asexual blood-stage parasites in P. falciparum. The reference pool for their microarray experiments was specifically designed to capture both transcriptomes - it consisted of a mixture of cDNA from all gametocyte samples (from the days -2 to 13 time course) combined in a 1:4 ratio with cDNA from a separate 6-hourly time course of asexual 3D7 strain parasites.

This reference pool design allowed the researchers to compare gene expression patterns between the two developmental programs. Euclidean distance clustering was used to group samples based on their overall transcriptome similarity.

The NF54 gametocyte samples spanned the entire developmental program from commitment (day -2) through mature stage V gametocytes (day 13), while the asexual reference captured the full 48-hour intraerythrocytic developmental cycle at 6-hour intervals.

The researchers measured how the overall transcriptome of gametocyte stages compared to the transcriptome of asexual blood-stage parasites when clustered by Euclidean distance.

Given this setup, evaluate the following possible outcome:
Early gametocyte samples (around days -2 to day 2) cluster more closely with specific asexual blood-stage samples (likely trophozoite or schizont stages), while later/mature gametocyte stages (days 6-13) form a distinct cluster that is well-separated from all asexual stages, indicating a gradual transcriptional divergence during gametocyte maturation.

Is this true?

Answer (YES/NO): NO